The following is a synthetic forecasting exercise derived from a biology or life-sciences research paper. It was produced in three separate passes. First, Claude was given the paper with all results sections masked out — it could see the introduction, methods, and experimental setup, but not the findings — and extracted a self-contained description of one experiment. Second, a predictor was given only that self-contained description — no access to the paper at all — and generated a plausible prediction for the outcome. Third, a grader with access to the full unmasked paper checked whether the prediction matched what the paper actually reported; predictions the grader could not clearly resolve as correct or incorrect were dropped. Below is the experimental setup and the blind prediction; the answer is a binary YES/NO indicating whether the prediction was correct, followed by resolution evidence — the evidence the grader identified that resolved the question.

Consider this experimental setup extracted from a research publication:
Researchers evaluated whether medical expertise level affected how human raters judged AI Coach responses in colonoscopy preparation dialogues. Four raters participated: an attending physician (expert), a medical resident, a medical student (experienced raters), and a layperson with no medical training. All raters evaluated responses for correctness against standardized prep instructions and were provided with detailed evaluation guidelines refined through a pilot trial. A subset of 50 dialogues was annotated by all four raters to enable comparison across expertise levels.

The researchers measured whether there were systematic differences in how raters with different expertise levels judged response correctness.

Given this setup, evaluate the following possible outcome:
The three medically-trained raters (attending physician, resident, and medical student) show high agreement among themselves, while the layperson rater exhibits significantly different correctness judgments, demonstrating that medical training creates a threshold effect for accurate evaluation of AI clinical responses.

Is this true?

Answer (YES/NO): NO